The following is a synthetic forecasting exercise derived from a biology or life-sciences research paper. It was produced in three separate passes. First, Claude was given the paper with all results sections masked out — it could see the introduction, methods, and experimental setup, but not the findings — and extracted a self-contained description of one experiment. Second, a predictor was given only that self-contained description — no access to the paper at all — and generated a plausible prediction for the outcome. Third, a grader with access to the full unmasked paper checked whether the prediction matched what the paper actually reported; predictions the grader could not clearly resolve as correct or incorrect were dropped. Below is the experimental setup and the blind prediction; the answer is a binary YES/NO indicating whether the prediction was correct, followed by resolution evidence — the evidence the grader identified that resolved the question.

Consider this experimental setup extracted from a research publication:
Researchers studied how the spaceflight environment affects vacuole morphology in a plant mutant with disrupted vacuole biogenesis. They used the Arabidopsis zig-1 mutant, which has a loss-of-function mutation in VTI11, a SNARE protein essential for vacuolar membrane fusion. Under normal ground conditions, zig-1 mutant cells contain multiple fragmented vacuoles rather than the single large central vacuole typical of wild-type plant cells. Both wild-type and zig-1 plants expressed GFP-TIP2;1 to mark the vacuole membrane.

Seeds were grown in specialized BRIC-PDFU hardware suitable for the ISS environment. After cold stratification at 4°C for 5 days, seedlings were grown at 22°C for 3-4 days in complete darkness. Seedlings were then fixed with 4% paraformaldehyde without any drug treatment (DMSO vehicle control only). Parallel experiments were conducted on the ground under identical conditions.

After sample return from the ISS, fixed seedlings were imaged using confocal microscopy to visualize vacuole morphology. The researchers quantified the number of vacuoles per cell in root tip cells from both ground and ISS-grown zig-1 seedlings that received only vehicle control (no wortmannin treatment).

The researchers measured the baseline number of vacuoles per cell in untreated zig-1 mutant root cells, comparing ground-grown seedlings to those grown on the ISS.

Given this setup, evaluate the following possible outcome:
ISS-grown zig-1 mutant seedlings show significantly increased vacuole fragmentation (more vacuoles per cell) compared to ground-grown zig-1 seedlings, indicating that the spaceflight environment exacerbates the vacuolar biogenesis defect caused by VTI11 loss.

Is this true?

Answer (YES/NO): YES